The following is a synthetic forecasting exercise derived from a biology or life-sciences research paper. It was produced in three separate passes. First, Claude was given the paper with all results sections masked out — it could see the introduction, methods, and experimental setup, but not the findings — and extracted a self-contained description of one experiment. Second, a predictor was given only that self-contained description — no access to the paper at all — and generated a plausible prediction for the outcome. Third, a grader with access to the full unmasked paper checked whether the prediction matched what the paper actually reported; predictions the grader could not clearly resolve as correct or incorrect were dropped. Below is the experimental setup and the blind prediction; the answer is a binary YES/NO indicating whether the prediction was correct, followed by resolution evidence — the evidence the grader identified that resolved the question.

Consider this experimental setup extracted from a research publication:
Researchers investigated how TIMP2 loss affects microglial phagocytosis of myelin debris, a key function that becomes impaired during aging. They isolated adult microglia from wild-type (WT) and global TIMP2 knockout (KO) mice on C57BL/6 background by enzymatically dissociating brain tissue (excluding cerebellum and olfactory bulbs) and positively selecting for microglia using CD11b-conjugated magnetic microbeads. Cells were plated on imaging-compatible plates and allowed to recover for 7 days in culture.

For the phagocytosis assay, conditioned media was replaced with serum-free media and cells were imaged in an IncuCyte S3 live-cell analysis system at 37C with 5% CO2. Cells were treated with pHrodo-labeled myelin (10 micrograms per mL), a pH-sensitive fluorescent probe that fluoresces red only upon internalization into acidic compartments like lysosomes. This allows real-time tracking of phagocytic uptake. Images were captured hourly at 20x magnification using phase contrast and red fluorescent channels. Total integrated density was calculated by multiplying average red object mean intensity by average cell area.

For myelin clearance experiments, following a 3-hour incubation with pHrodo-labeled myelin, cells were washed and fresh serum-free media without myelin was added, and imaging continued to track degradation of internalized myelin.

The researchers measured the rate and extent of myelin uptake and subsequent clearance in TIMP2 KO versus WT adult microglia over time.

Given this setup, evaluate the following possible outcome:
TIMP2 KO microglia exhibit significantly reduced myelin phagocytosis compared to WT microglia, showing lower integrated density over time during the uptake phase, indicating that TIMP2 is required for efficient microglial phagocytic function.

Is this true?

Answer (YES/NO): YES